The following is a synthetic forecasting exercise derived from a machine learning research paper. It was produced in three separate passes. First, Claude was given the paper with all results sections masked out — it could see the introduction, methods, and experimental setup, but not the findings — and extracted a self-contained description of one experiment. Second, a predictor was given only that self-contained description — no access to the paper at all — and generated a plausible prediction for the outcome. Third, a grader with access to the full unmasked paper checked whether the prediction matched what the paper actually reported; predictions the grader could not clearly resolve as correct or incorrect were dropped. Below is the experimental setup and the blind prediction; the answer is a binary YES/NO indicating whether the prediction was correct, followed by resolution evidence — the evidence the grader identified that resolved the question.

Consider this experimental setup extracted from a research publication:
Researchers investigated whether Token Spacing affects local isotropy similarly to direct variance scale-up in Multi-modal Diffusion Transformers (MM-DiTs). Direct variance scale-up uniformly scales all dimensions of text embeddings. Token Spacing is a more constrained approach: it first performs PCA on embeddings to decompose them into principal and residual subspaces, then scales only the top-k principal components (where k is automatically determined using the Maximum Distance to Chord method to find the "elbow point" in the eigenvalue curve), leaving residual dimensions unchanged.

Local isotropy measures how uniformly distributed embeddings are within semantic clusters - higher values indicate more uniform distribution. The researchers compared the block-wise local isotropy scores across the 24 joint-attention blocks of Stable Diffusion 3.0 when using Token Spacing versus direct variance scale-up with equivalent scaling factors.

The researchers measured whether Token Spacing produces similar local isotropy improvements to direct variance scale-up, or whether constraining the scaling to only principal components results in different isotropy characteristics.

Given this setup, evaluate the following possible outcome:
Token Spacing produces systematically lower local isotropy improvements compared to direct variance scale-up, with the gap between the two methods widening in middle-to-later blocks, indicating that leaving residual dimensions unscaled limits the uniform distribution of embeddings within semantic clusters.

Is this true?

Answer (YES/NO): NO